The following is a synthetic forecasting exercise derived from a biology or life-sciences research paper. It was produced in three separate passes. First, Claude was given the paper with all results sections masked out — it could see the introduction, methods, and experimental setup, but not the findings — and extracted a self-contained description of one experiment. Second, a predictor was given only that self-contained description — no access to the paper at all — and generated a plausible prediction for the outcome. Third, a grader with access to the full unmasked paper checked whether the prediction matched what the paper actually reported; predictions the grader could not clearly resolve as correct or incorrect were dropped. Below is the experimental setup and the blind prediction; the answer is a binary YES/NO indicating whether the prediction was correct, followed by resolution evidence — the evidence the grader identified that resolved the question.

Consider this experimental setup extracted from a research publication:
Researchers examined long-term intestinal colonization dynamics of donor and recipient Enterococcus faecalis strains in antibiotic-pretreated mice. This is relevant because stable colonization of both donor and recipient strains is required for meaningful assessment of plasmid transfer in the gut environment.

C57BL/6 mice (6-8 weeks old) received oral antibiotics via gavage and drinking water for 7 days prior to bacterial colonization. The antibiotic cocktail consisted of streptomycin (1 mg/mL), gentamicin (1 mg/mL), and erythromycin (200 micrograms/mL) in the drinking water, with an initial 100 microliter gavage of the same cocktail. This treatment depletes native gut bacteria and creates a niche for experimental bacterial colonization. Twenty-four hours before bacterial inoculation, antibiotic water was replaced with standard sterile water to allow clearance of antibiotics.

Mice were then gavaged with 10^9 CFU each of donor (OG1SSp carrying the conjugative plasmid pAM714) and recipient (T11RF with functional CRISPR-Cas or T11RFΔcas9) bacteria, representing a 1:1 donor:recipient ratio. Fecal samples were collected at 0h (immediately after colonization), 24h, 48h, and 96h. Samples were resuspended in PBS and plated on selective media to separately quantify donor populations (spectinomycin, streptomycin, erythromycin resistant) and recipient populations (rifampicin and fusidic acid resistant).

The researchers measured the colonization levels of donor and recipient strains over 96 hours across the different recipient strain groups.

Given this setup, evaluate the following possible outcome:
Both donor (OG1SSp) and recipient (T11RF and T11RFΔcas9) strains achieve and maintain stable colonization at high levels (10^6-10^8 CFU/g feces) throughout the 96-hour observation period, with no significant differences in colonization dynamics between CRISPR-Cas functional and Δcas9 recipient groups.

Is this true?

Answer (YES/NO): NO